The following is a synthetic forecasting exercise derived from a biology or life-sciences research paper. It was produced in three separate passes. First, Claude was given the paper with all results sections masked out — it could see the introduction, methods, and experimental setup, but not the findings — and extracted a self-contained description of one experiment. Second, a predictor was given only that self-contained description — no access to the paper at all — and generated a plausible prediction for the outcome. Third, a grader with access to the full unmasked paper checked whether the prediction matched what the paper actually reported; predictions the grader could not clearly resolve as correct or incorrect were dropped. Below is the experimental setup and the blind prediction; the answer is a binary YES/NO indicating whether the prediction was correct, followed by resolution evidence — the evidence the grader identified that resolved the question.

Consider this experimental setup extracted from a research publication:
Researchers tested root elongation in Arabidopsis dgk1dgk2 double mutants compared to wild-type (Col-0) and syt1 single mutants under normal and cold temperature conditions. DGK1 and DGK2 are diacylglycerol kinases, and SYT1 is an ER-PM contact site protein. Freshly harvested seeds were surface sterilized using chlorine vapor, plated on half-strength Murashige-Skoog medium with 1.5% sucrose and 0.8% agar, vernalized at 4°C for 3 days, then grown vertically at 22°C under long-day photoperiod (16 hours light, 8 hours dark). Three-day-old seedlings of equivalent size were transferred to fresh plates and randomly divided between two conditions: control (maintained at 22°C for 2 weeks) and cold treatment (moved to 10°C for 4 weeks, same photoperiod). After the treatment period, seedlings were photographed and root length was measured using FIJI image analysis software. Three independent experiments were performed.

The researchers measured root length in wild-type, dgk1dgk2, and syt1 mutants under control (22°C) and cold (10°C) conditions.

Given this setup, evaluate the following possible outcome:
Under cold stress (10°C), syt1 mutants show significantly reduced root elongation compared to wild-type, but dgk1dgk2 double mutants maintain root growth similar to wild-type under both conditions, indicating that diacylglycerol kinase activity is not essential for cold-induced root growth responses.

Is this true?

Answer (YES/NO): NO